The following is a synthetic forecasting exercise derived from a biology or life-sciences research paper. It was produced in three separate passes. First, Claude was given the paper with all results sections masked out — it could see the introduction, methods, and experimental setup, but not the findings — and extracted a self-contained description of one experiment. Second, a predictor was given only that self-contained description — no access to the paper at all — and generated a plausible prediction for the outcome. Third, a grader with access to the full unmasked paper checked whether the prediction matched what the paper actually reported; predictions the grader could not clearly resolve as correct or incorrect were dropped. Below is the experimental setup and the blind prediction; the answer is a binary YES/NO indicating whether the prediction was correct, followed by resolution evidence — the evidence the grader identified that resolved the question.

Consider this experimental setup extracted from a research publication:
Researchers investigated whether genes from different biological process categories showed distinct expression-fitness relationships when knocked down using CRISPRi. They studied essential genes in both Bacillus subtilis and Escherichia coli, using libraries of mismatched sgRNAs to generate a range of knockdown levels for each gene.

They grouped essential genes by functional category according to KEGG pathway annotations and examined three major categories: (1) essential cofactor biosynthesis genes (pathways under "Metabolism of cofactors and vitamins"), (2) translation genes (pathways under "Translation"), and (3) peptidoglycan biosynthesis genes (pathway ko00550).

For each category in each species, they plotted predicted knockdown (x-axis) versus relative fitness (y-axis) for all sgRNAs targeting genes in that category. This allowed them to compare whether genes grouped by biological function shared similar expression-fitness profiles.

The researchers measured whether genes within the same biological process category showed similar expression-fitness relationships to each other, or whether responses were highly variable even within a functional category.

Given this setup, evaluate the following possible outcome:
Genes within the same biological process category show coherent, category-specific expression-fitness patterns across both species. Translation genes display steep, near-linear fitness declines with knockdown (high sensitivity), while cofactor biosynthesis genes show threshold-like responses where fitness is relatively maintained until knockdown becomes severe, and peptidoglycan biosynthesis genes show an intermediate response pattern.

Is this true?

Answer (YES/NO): NO